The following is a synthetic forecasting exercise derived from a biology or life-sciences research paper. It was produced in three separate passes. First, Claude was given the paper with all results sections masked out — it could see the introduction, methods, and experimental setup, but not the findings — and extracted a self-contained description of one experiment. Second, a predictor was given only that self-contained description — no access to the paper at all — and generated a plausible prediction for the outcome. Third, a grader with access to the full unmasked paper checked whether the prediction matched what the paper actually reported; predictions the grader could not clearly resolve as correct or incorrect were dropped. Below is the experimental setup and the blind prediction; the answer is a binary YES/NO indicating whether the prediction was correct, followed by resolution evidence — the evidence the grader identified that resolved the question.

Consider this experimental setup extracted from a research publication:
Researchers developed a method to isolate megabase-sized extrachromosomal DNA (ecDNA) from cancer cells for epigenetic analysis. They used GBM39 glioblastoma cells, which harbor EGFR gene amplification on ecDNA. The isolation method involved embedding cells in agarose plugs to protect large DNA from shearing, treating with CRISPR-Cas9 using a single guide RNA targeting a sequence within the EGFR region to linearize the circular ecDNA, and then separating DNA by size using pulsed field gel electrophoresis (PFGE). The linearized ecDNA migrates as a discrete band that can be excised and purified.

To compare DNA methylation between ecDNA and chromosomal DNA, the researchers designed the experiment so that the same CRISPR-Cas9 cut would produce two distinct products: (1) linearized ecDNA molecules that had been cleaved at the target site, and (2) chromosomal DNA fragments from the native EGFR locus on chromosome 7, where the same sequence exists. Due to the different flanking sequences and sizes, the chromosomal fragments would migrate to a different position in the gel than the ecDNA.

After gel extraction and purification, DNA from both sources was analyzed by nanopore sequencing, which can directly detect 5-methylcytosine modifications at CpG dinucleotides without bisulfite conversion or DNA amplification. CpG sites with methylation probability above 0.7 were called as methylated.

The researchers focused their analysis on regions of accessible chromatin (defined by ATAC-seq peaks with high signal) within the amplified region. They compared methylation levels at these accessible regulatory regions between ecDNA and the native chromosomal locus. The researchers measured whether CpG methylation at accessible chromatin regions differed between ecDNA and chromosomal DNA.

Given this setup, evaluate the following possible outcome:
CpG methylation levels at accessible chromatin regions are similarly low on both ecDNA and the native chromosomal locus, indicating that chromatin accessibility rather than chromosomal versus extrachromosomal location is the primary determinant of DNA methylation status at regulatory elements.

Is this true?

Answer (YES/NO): NO